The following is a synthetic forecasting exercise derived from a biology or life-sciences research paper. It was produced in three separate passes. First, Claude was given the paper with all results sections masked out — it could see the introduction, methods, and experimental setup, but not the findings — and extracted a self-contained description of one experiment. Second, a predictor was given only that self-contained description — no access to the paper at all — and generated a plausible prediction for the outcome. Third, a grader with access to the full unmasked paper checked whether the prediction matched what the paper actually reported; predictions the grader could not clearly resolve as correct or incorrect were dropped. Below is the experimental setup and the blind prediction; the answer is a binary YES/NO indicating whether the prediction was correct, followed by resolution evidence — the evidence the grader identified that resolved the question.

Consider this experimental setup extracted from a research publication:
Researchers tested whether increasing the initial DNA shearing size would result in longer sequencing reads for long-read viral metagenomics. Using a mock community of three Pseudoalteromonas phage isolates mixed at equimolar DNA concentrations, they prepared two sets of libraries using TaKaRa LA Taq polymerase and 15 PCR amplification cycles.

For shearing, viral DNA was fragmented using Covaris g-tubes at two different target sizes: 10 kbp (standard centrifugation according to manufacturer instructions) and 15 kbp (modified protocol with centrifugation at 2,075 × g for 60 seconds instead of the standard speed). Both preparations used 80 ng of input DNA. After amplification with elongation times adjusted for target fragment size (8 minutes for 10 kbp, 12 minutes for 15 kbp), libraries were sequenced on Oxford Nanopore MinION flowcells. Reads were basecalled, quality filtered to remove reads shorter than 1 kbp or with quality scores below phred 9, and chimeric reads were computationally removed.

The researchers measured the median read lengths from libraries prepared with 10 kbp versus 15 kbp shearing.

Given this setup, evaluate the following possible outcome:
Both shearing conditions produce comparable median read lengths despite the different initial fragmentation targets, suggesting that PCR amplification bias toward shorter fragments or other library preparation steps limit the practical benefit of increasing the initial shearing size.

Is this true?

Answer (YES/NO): NO